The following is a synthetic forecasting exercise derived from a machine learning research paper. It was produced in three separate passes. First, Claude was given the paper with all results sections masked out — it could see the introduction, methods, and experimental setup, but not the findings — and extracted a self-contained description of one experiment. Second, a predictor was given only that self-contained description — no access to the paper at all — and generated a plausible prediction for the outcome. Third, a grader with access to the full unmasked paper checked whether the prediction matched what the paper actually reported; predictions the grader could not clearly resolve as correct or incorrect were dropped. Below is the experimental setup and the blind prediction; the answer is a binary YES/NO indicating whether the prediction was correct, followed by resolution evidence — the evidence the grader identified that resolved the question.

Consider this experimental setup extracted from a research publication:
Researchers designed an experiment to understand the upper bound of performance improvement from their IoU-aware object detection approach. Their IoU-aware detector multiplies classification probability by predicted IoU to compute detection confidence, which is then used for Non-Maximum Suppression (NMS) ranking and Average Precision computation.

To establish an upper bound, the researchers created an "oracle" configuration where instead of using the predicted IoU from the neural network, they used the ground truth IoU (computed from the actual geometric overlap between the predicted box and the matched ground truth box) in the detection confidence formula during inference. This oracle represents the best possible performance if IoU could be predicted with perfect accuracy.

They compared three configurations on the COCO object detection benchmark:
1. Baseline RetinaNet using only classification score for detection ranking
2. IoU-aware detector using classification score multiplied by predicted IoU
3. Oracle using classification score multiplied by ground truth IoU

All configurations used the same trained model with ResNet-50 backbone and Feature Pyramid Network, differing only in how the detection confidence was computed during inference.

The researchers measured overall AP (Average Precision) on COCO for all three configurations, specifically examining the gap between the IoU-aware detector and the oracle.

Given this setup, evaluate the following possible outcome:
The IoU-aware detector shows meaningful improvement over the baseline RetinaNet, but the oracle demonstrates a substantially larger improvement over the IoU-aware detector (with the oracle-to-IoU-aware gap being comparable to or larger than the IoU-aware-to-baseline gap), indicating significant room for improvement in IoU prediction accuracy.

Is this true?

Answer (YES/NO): YES